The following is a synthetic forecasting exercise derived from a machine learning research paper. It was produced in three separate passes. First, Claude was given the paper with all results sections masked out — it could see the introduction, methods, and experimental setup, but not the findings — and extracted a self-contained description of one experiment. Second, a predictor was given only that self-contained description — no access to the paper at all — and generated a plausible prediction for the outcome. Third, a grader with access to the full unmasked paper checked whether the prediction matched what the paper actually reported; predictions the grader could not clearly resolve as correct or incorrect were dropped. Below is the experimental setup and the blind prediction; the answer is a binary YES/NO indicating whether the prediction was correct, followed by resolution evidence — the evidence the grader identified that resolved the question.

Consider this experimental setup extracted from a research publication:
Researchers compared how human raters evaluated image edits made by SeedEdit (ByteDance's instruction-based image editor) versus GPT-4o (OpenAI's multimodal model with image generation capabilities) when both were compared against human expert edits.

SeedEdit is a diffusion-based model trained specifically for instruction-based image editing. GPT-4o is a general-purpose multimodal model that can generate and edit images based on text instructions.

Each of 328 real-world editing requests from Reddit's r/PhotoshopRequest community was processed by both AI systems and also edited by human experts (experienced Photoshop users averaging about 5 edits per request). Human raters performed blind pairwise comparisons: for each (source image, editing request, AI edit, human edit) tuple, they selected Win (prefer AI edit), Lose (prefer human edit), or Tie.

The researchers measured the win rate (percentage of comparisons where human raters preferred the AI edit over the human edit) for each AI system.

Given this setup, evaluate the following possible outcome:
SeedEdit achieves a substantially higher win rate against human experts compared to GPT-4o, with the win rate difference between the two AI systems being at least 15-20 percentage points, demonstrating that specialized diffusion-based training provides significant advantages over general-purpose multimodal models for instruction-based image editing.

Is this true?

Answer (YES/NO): NO